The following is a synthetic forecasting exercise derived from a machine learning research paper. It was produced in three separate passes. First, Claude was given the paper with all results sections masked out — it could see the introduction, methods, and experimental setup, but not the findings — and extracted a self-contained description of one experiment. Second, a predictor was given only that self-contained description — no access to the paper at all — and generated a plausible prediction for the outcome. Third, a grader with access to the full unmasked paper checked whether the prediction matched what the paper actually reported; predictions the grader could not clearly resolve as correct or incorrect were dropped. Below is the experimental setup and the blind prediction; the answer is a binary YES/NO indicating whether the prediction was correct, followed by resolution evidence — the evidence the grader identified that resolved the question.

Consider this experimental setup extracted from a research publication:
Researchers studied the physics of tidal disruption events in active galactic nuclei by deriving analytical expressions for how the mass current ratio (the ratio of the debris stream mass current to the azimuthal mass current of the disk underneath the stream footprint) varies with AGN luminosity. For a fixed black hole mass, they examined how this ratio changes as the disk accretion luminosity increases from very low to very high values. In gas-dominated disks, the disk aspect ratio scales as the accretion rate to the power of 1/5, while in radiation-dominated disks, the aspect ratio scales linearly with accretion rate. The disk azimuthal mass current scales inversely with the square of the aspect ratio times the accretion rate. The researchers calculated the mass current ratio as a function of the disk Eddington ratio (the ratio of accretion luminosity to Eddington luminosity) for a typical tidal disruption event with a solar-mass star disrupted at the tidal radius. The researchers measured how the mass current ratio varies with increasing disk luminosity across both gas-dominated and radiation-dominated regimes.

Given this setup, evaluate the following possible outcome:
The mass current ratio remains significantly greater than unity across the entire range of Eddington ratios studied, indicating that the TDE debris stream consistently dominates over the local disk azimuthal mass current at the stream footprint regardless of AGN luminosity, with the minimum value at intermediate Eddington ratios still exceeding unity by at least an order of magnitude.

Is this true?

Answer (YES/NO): NO